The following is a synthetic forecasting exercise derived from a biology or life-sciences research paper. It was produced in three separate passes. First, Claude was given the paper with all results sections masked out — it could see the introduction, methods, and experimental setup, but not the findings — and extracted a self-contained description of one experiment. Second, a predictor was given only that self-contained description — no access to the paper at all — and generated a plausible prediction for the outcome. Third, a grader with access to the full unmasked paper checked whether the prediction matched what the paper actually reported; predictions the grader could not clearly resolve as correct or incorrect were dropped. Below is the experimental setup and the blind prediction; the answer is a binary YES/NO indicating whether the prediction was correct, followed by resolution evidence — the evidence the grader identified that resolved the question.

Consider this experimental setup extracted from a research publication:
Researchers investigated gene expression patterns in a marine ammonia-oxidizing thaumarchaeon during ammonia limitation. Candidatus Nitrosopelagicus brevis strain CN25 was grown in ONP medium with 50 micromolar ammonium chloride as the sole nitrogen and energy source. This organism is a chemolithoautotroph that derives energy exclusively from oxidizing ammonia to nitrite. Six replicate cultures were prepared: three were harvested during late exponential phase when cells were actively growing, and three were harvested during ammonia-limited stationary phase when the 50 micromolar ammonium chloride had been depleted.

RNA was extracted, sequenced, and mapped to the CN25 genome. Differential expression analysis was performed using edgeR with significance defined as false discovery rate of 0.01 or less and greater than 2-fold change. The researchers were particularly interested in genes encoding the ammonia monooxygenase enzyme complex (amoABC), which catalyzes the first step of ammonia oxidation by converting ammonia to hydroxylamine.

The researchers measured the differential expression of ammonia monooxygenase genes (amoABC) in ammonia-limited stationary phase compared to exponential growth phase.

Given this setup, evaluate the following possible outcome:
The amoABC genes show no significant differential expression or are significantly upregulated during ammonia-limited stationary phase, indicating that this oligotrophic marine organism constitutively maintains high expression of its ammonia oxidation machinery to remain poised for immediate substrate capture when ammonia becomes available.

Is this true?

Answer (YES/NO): NO